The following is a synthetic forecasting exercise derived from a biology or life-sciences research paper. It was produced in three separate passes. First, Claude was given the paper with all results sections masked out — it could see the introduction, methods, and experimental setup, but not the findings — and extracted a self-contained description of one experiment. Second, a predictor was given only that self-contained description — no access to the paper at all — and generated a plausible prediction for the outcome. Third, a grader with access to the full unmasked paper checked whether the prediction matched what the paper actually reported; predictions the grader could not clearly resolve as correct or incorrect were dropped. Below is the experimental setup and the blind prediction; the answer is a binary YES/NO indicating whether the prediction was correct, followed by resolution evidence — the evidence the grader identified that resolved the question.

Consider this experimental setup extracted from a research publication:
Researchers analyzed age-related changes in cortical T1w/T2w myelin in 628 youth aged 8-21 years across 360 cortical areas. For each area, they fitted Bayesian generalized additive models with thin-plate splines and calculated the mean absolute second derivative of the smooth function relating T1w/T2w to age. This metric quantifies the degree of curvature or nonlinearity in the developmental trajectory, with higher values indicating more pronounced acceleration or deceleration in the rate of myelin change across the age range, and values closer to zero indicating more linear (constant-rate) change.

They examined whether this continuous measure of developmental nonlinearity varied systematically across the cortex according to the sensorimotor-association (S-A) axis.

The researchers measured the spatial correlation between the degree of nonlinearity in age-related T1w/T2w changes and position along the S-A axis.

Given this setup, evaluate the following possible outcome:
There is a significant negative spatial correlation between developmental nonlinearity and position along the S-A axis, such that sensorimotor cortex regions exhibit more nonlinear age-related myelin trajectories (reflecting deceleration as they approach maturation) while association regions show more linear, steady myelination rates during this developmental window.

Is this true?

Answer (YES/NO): YES